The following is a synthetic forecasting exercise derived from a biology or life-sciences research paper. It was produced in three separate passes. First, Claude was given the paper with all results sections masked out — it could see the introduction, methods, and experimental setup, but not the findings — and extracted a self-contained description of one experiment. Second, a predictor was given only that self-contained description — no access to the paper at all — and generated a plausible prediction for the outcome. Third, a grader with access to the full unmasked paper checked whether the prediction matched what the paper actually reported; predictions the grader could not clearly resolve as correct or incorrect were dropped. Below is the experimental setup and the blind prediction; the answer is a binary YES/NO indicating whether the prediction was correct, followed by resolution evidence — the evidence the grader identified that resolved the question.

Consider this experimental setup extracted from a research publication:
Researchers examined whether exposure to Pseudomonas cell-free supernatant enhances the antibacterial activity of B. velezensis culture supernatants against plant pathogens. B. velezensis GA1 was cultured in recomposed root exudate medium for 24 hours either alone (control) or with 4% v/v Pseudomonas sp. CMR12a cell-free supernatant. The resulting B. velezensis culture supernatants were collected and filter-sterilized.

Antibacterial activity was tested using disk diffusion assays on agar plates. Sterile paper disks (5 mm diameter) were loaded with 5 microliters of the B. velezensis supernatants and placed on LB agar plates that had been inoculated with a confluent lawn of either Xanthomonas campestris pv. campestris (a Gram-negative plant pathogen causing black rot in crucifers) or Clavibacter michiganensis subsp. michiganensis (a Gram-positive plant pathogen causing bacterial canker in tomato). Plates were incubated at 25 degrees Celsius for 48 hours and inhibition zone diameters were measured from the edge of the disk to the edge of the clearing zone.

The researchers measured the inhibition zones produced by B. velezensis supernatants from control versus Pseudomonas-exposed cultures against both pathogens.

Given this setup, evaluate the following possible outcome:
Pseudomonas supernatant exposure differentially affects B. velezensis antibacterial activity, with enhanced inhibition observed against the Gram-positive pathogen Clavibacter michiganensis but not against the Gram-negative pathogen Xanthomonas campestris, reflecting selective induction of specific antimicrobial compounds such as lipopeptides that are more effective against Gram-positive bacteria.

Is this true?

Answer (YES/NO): NO